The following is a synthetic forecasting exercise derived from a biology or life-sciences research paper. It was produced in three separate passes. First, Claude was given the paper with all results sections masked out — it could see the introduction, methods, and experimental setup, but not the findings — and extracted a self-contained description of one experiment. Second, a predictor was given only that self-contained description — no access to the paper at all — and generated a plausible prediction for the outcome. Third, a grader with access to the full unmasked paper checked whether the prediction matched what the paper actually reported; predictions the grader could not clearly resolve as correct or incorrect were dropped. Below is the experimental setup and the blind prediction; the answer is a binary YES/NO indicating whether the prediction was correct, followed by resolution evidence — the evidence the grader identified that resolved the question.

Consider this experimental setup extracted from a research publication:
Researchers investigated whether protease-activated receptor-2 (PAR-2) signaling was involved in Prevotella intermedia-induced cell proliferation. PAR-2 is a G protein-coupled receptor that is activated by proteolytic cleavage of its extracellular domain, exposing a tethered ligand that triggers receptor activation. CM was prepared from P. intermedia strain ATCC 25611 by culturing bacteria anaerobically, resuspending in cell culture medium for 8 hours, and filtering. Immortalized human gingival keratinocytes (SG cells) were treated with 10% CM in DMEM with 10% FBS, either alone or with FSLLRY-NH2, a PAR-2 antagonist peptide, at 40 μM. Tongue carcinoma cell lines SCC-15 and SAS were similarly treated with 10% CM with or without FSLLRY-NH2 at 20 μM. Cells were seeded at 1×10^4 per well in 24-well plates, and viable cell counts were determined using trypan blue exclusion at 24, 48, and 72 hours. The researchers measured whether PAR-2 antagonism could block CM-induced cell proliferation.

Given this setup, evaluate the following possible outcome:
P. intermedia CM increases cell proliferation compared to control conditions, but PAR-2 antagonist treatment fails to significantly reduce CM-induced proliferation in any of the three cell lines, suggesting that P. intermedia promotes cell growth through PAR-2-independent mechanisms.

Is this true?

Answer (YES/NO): NO